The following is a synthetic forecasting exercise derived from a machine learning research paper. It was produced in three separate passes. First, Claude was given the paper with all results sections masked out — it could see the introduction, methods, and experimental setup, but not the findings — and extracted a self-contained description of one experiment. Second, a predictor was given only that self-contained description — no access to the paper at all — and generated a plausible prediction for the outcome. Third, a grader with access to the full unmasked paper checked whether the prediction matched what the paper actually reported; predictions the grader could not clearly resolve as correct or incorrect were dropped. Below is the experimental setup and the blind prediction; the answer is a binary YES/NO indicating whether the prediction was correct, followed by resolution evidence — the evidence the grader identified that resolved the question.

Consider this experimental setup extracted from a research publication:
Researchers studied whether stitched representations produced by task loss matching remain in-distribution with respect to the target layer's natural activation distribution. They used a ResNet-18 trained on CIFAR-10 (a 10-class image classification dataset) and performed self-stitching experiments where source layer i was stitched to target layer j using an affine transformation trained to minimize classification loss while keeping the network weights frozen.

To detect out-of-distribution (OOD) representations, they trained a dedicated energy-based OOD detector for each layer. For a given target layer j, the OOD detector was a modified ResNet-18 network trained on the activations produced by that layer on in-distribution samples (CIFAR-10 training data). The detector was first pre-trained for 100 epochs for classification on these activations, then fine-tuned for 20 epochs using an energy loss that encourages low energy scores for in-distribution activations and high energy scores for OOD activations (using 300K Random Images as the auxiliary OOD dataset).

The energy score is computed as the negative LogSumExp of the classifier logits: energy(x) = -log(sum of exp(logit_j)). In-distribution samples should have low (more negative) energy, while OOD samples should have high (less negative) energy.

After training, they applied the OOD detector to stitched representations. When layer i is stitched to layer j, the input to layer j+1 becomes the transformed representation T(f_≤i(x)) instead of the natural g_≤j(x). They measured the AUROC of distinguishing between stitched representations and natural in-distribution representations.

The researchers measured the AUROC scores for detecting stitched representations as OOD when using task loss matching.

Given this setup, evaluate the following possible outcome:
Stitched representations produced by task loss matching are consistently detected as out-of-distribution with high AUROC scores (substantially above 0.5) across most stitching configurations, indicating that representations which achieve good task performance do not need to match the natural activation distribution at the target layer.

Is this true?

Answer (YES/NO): YES